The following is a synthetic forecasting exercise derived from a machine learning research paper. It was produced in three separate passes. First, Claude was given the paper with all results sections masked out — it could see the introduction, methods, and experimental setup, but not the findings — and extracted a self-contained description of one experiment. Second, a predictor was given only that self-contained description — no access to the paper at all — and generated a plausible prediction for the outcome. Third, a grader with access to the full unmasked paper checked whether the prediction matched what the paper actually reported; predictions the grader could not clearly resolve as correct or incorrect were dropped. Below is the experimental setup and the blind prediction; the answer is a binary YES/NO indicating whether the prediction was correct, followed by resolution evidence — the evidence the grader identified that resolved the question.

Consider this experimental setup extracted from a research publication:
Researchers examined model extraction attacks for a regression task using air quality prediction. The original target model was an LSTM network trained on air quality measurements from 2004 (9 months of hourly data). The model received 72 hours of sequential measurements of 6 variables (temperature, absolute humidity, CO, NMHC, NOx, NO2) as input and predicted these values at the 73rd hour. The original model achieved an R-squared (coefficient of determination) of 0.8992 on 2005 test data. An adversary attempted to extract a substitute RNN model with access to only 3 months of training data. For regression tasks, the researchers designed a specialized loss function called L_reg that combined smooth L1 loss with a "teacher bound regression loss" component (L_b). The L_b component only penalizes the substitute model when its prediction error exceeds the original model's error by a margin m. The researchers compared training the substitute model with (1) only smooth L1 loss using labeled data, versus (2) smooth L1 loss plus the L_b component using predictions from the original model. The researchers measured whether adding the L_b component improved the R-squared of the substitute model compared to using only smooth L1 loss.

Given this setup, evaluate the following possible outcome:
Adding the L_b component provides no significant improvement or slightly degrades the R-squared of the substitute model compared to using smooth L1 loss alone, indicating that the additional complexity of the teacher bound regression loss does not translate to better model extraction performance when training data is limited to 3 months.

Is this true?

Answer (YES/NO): NO